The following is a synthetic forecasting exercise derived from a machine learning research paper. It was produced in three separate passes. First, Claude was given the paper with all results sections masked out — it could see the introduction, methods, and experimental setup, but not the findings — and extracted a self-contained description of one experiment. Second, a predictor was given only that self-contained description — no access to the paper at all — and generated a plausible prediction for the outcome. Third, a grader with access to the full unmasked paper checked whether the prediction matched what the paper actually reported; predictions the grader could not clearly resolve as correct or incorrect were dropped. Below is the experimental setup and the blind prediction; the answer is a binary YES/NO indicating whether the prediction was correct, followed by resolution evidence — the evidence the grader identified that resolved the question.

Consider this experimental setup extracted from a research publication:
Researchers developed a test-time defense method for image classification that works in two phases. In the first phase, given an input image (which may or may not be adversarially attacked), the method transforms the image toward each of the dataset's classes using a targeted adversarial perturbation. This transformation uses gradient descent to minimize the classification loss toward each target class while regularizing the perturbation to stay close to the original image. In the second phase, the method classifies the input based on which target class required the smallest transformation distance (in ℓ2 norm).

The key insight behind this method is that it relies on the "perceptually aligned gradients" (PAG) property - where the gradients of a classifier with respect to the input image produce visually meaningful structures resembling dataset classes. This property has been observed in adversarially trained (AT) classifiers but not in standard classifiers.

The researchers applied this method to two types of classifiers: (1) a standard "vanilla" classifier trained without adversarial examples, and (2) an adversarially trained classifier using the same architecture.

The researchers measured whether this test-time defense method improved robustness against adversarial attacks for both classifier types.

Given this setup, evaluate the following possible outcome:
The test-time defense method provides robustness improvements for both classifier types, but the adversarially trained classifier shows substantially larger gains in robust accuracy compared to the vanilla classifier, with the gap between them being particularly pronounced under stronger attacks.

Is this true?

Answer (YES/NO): NO